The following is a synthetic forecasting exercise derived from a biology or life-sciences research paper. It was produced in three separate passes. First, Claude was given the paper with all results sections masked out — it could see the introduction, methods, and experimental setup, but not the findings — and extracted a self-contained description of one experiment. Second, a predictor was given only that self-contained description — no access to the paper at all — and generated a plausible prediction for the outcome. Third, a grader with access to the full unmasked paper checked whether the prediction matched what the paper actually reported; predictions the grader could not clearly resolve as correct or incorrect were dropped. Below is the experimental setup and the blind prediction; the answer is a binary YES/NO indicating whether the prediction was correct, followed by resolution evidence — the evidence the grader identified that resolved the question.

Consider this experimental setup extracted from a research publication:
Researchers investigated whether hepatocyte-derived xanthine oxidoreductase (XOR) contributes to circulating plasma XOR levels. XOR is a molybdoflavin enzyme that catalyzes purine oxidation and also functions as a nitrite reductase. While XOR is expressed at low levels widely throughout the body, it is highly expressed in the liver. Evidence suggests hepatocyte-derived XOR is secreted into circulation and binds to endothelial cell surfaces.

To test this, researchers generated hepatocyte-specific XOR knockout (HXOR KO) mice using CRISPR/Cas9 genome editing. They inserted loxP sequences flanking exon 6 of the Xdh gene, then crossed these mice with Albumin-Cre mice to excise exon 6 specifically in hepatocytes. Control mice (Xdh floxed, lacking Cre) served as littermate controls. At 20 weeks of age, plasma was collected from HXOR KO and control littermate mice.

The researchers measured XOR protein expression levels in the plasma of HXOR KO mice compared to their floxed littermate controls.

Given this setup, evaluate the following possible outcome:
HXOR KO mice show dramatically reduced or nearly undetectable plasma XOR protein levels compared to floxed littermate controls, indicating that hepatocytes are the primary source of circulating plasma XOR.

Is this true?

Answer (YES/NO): NO